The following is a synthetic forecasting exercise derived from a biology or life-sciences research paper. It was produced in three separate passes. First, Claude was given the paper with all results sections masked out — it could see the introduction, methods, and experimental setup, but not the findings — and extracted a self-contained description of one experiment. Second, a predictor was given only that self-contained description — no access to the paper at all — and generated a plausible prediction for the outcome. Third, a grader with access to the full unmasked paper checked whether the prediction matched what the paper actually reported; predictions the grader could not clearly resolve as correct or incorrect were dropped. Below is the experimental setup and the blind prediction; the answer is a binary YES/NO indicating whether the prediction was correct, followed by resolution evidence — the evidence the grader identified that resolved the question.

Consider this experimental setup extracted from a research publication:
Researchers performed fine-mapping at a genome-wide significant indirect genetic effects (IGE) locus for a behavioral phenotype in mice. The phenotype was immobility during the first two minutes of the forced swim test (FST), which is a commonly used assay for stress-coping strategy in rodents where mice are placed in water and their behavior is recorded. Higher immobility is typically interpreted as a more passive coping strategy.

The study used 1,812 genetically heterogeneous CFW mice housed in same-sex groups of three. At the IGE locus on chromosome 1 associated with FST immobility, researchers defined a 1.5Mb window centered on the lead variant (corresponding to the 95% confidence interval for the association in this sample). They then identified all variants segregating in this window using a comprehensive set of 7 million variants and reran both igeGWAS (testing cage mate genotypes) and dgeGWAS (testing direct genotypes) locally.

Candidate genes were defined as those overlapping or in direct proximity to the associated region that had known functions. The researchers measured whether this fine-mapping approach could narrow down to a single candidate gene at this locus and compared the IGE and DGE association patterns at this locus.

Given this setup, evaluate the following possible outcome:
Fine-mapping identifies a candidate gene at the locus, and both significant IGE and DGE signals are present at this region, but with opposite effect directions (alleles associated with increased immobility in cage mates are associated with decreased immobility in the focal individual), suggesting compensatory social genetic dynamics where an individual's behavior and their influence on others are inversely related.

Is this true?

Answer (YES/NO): NO